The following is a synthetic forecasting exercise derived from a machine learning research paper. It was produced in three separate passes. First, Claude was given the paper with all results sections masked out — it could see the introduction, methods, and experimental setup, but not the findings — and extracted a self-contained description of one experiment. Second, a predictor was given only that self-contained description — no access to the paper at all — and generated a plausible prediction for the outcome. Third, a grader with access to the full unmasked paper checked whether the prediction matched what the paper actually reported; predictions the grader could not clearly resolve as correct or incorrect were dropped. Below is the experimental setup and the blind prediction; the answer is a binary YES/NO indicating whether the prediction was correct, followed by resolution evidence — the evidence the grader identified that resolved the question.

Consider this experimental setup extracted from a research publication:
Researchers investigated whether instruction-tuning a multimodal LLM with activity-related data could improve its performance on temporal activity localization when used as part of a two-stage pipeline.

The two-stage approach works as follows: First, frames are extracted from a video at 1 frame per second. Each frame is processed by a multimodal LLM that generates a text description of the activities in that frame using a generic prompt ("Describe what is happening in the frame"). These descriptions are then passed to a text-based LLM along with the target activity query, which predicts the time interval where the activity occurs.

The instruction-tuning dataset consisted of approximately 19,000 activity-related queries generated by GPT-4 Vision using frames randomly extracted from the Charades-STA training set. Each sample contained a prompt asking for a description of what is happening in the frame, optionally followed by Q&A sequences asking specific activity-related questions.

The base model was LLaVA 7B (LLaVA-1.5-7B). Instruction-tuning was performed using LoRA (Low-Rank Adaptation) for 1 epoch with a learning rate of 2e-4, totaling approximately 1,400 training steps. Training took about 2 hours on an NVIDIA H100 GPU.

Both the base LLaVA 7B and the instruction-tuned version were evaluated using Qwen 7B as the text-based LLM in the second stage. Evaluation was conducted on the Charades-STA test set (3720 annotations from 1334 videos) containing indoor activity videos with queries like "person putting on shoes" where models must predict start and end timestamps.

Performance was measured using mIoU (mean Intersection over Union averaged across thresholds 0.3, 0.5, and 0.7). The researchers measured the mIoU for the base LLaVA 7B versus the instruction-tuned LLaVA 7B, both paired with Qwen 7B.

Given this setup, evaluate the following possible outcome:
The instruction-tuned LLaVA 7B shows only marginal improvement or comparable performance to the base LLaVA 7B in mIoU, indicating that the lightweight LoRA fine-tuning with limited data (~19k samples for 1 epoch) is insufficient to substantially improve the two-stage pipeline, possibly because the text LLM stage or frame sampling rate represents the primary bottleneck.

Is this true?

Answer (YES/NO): NO